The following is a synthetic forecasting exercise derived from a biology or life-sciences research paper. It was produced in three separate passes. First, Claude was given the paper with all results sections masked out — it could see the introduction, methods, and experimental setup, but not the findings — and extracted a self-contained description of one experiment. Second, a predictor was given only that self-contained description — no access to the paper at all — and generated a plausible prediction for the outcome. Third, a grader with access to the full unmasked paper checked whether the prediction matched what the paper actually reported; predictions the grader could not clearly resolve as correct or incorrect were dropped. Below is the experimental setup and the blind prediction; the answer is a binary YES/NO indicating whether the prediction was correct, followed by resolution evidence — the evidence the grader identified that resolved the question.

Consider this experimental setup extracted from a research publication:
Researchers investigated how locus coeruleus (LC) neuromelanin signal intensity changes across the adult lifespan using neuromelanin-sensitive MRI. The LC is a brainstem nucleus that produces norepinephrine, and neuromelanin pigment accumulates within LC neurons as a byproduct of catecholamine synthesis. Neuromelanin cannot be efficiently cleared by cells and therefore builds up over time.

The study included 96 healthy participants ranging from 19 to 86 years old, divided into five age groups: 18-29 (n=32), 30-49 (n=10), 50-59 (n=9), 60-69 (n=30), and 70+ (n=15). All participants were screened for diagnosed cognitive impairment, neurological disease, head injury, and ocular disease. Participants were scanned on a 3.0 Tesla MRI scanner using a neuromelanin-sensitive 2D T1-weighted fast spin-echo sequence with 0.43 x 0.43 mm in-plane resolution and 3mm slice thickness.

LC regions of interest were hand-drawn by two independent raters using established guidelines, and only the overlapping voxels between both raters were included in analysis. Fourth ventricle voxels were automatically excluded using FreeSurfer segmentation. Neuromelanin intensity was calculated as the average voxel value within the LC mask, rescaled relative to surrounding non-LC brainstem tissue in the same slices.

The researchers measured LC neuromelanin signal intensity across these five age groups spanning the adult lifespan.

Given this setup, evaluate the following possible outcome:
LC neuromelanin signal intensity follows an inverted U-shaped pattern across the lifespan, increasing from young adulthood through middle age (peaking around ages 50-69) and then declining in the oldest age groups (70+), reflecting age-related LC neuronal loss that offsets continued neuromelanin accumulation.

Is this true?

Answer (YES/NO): YES